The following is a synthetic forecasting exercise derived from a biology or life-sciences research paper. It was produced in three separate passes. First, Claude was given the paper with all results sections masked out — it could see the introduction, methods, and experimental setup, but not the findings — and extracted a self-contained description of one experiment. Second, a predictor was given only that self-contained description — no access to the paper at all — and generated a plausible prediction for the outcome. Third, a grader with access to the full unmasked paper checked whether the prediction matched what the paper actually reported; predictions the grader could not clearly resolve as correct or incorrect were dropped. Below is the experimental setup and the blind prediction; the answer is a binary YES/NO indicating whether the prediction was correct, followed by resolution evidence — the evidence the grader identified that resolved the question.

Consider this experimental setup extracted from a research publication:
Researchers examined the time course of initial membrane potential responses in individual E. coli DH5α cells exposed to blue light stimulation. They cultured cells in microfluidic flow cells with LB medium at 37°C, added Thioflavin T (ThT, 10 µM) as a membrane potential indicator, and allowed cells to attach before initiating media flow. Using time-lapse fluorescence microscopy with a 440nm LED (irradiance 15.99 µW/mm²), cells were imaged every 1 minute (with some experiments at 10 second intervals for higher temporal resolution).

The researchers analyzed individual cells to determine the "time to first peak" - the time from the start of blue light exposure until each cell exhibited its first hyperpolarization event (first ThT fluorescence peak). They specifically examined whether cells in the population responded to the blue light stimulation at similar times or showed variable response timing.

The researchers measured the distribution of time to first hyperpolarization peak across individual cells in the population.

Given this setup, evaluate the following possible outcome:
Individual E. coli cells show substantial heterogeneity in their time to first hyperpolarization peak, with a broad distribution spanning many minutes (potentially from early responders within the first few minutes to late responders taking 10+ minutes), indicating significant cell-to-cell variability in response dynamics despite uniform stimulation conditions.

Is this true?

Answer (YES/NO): YES